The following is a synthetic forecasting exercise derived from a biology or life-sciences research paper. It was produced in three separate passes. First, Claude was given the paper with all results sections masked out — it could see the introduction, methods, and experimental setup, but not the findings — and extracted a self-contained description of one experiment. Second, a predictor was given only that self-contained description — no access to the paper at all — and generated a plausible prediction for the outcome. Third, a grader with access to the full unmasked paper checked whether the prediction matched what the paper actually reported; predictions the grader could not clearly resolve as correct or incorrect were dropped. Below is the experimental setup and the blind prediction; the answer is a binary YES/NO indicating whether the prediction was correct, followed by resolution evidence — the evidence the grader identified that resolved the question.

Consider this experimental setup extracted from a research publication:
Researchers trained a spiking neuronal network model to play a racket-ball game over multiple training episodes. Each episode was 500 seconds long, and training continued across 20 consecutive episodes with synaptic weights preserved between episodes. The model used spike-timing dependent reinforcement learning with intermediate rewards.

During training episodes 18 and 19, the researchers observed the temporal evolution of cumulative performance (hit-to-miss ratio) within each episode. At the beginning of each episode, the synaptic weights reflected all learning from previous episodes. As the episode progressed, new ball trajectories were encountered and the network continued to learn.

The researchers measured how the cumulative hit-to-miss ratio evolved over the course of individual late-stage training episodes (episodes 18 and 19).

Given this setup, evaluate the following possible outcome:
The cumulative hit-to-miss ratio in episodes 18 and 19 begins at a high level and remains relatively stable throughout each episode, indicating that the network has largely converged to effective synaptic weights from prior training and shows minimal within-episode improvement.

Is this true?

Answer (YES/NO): NO